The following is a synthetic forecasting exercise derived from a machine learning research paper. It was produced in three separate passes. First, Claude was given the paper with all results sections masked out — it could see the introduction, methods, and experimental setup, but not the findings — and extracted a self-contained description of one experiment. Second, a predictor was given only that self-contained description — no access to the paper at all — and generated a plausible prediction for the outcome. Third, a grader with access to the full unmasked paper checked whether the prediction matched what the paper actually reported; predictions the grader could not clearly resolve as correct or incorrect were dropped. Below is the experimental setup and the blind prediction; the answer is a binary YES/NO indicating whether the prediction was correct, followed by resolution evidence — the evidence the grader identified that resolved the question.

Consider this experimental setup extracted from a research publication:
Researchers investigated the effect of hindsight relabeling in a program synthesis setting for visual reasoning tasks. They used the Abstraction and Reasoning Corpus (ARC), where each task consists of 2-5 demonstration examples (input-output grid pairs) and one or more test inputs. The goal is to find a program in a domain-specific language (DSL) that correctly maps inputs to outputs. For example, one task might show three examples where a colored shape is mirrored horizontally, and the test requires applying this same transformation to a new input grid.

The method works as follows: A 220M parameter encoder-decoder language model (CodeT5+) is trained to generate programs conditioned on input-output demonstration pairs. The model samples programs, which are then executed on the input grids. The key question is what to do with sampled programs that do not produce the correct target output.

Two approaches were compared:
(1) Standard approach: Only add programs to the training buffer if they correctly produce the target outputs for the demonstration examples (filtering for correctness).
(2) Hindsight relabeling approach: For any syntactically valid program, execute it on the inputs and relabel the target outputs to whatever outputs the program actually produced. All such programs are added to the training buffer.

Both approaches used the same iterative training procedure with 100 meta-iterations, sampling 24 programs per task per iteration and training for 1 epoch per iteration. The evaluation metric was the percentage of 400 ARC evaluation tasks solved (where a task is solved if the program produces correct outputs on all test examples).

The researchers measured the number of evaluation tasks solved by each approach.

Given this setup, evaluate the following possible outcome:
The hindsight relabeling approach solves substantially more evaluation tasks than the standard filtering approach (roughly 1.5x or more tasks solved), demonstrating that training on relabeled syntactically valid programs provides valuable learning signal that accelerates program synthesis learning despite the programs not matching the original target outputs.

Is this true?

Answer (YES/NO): NO